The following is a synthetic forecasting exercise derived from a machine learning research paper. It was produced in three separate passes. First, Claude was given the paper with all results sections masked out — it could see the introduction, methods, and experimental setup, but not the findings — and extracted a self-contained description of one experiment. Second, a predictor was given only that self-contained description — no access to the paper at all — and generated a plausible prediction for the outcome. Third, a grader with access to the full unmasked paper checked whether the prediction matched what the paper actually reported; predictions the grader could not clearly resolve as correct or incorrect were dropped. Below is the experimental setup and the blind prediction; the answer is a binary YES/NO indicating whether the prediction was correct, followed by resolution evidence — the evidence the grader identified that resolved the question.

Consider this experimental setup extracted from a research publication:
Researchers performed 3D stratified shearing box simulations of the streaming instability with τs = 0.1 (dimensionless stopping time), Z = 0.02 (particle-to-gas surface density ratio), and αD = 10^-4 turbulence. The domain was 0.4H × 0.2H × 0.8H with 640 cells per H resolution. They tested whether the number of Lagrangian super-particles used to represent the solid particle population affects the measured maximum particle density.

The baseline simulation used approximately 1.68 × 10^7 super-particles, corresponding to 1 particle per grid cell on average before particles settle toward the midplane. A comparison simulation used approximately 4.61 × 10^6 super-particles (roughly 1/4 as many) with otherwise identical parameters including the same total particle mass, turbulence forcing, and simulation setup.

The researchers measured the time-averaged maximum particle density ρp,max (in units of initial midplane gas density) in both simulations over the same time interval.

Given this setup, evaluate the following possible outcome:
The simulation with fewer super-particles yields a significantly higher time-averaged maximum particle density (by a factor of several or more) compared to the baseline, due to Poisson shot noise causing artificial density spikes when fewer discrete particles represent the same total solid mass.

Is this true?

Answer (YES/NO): NO